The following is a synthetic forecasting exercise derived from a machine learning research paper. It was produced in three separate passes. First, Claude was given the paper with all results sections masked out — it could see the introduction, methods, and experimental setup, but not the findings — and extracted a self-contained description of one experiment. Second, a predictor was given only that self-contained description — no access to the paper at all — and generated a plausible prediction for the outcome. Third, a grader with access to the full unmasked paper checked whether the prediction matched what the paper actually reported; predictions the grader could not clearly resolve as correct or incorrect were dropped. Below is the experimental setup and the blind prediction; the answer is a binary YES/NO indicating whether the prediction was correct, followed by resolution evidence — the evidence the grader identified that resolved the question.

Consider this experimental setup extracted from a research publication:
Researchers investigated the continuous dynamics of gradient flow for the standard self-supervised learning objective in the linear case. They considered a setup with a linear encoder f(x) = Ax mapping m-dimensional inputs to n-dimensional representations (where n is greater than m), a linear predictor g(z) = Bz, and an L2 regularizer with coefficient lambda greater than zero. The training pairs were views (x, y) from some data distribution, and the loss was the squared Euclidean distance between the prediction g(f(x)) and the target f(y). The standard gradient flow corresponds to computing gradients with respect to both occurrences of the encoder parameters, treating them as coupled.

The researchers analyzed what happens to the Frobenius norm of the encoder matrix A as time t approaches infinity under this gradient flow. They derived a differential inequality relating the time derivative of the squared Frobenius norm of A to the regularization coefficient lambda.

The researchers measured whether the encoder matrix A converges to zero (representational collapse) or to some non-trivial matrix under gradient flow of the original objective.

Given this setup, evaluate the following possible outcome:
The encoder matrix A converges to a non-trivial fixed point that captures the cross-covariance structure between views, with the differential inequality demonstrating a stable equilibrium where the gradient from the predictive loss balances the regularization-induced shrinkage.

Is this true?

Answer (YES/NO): NO